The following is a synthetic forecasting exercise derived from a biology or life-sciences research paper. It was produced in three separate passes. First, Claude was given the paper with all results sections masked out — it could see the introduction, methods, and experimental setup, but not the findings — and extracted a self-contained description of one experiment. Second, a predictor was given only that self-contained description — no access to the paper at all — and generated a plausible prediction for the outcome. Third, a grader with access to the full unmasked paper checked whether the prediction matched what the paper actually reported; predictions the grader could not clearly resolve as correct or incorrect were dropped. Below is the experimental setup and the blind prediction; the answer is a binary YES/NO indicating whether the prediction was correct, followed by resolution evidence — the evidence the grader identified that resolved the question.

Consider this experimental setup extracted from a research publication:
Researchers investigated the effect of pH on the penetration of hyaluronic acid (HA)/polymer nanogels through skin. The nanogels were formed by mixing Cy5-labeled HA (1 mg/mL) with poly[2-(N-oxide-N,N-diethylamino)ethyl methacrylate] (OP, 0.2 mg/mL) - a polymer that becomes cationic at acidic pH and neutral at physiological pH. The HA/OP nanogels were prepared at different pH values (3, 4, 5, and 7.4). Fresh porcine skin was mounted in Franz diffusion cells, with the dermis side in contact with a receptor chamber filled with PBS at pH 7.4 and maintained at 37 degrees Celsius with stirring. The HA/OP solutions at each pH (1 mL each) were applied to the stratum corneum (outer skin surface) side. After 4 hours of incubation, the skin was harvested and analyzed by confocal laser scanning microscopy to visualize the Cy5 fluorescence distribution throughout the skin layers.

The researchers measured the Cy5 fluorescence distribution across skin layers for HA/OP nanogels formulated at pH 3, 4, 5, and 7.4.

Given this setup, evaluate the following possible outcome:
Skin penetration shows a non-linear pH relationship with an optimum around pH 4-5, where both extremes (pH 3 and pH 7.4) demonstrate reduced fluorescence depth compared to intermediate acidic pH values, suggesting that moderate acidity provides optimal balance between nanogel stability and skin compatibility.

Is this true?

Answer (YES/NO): NO